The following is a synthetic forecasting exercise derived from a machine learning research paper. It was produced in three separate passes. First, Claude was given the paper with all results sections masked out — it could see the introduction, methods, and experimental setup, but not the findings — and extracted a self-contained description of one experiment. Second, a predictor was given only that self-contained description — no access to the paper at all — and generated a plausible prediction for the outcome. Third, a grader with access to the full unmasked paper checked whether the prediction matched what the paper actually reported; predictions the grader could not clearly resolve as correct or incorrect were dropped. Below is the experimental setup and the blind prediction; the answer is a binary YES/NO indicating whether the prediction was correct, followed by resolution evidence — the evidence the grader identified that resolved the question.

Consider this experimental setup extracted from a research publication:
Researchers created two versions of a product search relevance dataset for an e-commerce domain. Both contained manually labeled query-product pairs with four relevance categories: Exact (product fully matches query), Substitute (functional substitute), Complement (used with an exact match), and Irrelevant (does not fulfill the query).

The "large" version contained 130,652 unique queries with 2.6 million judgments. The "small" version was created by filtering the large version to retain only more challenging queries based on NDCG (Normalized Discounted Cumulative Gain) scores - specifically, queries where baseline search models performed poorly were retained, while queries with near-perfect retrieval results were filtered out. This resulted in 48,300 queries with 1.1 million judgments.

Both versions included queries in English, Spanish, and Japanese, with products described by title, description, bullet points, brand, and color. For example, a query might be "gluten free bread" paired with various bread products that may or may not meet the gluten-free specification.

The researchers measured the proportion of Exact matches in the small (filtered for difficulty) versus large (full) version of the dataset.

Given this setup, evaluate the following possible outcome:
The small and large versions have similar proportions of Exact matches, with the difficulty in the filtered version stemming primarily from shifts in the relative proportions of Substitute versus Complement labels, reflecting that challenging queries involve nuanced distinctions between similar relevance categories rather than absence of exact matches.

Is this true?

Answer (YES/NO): NO